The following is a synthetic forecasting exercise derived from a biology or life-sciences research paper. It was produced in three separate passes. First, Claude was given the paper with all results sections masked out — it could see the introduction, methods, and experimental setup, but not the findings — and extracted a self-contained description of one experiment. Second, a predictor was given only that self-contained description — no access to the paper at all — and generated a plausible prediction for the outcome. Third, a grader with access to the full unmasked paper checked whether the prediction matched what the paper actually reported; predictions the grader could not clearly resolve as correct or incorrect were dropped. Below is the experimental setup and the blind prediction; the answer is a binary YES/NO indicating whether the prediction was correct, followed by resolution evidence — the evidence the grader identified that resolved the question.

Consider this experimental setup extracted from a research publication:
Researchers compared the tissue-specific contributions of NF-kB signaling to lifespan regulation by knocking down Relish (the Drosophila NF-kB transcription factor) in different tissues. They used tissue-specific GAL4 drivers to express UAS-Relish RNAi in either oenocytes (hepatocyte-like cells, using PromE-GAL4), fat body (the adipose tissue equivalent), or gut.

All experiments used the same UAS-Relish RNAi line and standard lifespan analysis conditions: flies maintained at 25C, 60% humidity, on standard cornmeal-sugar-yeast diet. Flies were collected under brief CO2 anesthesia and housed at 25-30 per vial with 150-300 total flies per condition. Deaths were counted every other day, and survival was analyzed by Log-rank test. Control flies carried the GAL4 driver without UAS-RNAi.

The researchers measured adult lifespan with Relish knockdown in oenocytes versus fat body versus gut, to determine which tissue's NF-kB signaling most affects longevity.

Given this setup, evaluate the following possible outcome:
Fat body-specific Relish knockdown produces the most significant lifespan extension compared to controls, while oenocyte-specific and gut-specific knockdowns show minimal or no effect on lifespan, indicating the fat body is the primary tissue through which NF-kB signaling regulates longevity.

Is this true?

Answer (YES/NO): NO